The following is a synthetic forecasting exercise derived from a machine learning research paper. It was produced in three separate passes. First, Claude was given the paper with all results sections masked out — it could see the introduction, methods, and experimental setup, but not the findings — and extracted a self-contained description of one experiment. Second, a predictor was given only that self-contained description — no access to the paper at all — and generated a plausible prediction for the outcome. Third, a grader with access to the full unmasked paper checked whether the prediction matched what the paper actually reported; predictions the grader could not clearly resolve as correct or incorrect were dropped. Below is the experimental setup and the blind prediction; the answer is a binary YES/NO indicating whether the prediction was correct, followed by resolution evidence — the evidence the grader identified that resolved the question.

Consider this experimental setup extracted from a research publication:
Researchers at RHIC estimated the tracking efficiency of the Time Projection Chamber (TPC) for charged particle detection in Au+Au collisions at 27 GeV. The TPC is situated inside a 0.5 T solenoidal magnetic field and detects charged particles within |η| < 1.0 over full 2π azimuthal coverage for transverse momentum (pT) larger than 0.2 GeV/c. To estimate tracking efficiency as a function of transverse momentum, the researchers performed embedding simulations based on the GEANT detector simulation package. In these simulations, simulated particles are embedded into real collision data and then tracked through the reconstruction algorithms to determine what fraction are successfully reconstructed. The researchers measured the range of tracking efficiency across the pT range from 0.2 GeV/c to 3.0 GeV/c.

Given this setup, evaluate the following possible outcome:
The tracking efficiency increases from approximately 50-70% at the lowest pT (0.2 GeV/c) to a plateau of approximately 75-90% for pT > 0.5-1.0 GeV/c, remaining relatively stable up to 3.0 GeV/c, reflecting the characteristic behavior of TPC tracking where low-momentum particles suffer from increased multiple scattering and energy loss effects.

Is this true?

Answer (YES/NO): NO